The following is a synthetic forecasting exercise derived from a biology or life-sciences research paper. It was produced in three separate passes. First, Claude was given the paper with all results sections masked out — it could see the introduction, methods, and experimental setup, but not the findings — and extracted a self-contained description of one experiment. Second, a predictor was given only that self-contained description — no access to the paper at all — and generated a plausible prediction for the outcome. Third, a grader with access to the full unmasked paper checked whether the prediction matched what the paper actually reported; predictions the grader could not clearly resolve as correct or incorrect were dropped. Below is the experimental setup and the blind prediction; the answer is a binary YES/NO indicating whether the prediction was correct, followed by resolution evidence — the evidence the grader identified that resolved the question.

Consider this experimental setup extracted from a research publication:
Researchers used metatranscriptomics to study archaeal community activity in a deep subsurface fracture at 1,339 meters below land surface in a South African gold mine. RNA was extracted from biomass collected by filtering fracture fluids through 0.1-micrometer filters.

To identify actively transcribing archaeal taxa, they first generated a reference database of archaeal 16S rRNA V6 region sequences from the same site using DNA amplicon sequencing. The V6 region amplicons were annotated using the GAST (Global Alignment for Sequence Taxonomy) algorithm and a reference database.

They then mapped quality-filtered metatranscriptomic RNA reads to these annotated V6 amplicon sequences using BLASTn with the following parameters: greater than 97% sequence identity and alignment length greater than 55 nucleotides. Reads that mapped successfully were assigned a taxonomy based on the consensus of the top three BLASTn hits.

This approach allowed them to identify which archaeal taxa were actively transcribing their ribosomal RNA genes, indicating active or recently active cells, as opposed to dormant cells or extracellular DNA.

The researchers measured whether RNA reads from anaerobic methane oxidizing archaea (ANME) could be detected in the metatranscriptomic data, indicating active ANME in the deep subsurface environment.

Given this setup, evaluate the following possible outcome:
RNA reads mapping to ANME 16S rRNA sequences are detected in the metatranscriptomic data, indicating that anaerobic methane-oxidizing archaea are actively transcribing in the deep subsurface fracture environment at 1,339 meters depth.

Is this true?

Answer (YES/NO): YES